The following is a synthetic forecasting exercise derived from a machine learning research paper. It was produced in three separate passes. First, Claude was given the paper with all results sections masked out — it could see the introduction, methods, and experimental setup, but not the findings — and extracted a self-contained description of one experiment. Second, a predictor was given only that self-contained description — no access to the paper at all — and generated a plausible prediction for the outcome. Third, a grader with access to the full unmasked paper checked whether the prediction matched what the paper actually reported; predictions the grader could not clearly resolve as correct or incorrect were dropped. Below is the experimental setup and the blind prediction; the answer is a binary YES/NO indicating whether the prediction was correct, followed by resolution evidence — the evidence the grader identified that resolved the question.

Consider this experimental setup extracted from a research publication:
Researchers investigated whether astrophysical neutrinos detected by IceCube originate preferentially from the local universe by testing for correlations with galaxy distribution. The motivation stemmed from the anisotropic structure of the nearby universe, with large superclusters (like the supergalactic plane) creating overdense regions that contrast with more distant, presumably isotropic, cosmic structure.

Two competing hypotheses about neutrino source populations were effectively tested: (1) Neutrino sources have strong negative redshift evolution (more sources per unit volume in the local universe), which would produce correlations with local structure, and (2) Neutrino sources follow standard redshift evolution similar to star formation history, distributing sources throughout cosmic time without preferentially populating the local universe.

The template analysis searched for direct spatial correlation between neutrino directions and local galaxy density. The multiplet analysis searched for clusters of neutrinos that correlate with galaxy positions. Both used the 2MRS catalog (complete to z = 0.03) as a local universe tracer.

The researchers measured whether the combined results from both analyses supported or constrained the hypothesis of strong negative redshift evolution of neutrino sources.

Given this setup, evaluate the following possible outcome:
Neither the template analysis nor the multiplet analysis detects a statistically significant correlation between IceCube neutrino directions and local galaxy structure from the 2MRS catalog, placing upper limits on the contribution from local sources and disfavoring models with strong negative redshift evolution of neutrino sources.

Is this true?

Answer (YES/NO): YES